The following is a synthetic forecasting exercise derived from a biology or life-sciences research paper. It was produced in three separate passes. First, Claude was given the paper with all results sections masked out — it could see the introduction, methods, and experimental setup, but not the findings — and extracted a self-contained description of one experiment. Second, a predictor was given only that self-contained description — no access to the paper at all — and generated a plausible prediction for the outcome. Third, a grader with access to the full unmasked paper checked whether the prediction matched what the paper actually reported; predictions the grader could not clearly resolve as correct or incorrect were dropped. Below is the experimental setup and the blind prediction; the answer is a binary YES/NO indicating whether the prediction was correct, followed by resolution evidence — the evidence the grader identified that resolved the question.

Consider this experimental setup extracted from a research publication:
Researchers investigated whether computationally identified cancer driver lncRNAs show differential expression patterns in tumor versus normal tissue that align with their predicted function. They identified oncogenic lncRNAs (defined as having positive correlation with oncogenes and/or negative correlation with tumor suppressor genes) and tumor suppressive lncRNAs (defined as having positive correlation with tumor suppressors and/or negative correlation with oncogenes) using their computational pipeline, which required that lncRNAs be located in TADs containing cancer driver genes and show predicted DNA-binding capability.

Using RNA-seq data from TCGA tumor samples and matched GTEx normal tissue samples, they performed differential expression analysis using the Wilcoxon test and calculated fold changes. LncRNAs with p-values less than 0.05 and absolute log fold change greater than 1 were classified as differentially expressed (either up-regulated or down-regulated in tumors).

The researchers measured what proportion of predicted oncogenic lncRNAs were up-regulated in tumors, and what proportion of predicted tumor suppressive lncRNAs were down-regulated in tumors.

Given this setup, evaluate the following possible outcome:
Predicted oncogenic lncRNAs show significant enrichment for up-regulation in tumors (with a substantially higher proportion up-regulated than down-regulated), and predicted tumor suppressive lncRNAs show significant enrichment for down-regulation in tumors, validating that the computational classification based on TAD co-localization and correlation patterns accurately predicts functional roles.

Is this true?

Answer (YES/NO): YES